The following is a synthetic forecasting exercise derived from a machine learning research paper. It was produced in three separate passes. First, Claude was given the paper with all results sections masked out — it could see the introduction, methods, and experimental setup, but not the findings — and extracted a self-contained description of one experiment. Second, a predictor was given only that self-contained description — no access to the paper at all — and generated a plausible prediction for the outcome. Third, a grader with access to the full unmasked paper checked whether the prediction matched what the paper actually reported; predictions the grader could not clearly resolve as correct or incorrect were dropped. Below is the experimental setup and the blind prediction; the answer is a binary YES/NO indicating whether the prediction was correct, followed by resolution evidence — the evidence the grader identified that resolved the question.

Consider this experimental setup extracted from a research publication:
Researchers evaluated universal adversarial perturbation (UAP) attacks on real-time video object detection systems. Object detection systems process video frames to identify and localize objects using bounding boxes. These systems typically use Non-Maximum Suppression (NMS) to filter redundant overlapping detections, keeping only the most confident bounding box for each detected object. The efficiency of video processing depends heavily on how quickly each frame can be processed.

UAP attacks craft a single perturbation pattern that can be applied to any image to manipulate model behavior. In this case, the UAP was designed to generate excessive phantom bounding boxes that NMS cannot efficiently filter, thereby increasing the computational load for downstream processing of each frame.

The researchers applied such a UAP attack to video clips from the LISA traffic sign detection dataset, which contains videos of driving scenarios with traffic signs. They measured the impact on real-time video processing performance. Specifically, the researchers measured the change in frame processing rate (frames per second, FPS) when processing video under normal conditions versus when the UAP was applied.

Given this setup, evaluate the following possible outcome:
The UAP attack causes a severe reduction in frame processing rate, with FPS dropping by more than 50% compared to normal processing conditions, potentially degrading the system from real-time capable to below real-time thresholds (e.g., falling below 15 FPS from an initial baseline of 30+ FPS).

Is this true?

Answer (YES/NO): YES